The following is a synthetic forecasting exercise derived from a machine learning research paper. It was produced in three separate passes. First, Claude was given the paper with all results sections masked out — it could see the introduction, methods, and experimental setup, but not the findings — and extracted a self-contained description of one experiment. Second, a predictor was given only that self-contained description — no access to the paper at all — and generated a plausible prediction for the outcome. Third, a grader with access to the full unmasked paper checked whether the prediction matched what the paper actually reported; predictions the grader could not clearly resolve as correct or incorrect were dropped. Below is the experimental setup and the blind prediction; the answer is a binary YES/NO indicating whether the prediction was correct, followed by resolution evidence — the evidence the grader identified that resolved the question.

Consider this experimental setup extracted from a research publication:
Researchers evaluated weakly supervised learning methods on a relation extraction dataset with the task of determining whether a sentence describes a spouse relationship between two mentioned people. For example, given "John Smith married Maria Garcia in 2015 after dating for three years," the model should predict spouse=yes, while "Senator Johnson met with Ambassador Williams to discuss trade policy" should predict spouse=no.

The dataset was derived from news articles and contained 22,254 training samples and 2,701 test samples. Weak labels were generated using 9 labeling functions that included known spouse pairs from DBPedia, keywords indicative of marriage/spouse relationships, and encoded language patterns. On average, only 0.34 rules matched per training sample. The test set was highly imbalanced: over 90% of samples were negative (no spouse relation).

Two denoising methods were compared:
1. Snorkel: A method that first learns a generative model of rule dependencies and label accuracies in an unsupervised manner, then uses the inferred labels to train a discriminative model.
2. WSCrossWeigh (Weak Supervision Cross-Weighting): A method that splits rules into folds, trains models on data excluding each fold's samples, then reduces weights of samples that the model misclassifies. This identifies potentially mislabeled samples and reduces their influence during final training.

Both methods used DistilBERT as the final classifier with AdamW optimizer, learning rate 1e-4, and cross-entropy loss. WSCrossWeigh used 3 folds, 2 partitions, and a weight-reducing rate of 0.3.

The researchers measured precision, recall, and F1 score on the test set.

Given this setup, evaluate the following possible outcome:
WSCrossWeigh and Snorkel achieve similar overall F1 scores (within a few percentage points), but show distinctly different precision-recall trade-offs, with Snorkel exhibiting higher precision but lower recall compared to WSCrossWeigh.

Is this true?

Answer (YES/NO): NO